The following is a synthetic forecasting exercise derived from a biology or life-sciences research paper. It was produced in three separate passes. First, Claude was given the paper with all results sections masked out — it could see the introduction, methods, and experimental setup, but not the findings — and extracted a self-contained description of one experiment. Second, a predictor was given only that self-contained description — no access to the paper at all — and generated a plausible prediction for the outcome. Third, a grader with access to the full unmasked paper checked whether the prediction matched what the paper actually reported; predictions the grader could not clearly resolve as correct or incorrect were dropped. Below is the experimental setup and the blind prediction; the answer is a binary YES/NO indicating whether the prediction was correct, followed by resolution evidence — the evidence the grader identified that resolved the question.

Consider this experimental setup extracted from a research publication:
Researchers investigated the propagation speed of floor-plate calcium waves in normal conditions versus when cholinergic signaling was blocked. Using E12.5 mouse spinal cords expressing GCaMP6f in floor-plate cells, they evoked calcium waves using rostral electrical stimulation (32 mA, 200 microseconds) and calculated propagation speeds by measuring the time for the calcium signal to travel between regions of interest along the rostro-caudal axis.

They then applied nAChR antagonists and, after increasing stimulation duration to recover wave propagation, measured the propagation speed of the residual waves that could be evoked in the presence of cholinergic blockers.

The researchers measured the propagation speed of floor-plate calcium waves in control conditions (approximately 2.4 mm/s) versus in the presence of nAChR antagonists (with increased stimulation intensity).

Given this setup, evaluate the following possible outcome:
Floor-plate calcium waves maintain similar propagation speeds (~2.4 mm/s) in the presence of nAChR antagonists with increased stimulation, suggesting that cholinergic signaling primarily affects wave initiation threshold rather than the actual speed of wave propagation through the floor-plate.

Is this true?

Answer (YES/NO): NO